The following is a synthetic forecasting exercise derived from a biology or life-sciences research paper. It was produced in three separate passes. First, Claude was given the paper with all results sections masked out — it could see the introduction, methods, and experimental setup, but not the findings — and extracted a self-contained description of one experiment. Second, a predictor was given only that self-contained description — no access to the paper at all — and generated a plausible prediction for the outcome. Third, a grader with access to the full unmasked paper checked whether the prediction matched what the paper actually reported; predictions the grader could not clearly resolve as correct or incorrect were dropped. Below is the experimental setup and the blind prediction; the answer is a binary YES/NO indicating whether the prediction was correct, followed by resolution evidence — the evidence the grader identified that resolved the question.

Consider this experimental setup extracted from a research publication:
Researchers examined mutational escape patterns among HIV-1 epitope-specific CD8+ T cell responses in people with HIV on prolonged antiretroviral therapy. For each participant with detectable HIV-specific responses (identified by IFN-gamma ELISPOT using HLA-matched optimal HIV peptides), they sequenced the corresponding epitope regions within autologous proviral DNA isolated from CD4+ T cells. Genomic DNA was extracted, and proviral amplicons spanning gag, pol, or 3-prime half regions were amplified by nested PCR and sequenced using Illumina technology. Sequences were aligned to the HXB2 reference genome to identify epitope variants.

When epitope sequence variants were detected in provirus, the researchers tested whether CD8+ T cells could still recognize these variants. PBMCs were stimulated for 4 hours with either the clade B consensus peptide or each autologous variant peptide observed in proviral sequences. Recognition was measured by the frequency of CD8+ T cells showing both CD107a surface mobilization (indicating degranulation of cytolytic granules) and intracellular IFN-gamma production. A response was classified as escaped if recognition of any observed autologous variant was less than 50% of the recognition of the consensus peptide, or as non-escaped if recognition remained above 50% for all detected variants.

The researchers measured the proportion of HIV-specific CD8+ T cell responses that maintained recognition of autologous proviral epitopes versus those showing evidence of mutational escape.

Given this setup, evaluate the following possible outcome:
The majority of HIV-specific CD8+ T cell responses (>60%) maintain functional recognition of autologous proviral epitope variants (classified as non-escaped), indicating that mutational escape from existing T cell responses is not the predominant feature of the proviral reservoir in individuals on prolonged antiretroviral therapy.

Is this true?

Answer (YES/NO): YES